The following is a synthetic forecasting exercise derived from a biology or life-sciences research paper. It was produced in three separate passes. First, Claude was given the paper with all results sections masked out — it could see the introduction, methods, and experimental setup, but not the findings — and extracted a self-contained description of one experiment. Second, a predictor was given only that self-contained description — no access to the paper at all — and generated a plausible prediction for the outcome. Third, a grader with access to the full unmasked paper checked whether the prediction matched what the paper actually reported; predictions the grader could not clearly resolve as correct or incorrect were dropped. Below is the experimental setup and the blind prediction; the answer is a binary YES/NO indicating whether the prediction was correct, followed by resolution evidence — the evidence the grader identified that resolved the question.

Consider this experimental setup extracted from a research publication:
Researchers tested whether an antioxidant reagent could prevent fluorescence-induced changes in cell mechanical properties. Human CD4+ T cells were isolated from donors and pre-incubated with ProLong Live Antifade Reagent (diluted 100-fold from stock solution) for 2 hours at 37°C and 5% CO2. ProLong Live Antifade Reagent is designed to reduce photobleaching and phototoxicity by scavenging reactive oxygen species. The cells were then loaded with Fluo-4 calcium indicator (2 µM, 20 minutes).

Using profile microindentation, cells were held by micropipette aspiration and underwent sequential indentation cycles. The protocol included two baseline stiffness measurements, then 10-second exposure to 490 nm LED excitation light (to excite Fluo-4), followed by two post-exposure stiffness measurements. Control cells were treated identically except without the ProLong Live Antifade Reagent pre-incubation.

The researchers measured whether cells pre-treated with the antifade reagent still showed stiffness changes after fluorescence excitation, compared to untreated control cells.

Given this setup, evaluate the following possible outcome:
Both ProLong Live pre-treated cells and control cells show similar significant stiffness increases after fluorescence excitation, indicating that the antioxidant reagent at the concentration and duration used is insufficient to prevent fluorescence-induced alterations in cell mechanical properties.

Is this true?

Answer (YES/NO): YES